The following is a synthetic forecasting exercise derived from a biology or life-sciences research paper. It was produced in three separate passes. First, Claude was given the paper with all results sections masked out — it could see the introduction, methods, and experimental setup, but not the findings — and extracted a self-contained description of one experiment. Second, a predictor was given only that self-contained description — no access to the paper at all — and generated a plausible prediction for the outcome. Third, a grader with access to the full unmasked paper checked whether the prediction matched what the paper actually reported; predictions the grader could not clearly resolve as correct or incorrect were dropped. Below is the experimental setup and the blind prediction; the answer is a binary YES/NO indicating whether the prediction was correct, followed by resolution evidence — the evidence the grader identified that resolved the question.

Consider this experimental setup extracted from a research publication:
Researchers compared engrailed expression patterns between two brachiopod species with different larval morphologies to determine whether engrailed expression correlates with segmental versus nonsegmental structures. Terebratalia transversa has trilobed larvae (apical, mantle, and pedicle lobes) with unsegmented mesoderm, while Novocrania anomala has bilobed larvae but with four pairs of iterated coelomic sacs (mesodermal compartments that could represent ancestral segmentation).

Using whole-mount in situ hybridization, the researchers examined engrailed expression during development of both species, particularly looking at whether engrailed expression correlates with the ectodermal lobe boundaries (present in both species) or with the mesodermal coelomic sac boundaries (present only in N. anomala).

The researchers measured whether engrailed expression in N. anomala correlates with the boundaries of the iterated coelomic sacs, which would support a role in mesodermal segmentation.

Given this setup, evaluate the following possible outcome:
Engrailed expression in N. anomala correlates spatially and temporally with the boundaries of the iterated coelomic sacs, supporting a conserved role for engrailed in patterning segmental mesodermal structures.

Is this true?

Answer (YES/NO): NO